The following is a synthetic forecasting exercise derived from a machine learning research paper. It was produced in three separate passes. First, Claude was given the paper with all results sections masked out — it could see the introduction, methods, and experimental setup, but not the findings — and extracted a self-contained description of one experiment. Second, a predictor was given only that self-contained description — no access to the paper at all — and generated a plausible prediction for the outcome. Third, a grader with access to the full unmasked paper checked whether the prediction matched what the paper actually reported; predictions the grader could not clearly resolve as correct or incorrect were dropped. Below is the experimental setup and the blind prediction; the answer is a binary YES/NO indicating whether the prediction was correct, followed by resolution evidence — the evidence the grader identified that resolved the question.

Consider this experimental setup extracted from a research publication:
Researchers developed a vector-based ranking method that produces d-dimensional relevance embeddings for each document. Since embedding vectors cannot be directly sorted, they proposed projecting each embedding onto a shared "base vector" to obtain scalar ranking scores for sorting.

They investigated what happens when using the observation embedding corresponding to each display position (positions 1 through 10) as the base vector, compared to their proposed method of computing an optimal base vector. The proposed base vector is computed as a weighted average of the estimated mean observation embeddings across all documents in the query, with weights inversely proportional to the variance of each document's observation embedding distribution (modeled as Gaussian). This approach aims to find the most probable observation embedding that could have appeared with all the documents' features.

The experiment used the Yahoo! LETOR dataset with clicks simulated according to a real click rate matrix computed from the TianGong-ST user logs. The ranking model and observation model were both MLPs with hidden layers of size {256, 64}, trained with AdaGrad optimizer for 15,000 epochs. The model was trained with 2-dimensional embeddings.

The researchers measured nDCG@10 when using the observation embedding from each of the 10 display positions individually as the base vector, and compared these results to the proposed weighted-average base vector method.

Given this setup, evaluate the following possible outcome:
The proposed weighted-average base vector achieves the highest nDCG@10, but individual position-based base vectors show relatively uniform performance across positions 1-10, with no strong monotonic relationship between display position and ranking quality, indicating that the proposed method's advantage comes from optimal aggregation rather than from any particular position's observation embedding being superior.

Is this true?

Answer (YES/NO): NO